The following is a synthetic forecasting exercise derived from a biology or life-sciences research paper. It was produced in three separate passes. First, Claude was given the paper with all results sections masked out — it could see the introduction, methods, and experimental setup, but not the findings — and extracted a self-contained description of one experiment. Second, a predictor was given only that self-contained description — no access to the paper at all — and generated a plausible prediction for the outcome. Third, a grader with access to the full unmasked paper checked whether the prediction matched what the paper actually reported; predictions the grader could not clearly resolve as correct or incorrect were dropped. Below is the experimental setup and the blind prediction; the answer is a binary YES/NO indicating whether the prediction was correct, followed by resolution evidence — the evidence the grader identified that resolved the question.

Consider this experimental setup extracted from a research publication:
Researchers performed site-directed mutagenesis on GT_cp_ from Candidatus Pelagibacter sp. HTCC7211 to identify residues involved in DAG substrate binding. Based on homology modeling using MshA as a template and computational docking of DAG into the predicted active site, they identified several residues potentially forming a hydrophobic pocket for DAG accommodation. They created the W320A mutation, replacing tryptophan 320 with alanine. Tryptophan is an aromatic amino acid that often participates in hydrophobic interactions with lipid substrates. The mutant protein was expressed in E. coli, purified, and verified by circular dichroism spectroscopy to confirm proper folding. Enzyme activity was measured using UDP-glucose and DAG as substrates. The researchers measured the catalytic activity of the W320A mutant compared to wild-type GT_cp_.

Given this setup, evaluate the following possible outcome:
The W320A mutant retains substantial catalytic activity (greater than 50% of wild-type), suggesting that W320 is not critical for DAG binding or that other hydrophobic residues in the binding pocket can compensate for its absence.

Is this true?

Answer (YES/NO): NO